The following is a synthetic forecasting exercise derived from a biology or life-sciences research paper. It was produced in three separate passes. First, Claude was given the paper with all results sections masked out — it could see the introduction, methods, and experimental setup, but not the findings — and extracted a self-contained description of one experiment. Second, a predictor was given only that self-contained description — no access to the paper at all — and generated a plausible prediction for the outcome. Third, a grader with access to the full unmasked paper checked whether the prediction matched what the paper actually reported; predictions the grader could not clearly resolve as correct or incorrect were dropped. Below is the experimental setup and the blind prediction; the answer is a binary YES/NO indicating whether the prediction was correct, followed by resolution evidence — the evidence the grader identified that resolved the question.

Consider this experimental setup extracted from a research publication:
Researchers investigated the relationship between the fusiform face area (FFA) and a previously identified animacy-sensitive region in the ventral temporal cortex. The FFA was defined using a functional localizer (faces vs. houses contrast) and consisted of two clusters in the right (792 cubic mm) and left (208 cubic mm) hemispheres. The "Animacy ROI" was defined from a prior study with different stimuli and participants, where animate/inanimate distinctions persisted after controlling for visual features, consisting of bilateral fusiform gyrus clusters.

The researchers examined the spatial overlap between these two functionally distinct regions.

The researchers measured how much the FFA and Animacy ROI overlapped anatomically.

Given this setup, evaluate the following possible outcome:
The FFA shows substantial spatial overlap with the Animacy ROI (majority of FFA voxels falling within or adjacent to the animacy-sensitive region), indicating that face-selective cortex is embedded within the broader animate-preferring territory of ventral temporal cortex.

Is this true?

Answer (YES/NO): NO